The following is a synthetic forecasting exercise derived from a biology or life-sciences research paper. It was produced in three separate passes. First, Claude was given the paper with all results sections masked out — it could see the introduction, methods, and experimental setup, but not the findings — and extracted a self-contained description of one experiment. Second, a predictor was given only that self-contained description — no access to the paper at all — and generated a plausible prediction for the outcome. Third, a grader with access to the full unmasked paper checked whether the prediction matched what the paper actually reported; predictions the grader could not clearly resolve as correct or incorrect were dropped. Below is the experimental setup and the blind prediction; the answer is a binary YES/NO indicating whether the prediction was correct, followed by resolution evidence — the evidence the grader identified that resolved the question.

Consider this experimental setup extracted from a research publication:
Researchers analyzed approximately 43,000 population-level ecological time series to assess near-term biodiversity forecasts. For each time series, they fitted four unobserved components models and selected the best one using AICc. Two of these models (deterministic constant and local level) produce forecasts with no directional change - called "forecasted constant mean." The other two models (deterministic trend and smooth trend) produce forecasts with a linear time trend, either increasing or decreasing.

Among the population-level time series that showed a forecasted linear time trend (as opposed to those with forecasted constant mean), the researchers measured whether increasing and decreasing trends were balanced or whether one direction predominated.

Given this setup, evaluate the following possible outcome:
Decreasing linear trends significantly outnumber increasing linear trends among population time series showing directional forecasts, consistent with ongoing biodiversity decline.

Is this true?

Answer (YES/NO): NO